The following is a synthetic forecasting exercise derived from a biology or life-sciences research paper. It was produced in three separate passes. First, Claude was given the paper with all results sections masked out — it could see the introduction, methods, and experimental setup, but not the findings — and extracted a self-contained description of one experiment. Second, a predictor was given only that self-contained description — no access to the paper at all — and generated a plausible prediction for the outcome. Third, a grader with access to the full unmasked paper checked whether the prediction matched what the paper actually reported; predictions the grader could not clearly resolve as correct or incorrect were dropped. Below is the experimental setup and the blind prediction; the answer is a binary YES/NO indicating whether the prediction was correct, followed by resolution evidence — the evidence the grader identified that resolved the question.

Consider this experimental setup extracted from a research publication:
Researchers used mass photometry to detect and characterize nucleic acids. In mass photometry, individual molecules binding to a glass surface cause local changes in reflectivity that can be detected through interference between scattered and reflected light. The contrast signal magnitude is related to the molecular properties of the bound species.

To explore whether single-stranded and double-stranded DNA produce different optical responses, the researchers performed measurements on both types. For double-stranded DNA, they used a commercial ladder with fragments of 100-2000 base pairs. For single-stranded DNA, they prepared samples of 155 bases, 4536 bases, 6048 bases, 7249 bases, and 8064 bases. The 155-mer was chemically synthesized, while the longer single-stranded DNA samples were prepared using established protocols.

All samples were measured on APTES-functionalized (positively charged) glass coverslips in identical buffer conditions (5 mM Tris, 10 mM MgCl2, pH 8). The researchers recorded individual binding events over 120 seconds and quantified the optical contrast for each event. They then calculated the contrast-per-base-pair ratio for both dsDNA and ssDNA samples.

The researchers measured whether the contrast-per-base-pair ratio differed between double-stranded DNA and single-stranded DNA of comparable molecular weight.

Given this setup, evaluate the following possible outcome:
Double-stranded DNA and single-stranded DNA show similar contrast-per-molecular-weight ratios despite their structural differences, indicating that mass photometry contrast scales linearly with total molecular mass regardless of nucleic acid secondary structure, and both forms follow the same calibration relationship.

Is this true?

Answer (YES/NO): NO